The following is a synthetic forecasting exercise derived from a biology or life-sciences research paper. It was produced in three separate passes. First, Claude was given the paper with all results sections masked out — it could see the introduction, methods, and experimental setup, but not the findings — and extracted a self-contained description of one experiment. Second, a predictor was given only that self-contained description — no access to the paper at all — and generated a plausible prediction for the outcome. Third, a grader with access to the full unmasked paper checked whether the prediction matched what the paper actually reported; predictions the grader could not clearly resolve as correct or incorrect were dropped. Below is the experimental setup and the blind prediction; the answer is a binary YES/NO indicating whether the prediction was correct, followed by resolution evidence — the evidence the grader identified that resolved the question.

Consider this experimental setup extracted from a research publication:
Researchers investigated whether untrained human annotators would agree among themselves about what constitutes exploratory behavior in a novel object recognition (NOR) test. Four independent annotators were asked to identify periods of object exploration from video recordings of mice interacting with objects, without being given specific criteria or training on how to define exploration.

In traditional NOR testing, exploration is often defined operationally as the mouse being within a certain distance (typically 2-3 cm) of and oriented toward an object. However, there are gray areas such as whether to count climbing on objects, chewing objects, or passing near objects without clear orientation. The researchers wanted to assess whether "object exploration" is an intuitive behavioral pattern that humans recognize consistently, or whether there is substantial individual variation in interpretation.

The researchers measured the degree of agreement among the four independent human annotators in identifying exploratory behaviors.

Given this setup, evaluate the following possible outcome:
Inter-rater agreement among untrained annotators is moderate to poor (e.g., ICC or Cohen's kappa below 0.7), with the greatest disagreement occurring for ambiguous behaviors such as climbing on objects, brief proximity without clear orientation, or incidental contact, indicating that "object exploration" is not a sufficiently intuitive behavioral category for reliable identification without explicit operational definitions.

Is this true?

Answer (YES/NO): NO